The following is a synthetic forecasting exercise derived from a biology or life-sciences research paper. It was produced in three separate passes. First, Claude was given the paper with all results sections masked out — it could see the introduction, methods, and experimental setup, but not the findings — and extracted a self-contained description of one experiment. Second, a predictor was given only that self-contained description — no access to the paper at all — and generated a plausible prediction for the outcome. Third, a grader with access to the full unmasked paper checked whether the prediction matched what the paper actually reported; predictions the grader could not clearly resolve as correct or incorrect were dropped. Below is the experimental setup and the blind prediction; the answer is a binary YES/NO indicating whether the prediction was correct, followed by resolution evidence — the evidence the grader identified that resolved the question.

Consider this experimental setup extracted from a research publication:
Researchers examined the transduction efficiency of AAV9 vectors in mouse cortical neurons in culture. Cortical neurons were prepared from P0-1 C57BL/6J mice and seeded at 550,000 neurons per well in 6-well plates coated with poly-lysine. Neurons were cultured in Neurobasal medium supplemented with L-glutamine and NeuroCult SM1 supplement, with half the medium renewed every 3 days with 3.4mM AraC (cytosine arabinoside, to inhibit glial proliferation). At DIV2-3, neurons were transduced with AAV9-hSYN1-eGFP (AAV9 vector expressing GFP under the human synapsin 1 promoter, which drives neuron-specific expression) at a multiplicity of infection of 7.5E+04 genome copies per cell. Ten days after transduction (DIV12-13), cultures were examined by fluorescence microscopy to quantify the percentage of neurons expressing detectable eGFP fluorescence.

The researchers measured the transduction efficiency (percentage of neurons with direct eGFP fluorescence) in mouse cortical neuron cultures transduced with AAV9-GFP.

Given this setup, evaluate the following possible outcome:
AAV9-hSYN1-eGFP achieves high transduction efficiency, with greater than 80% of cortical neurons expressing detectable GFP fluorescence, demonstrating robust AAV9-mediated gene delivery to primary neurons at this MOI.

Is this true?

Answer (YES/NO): YES